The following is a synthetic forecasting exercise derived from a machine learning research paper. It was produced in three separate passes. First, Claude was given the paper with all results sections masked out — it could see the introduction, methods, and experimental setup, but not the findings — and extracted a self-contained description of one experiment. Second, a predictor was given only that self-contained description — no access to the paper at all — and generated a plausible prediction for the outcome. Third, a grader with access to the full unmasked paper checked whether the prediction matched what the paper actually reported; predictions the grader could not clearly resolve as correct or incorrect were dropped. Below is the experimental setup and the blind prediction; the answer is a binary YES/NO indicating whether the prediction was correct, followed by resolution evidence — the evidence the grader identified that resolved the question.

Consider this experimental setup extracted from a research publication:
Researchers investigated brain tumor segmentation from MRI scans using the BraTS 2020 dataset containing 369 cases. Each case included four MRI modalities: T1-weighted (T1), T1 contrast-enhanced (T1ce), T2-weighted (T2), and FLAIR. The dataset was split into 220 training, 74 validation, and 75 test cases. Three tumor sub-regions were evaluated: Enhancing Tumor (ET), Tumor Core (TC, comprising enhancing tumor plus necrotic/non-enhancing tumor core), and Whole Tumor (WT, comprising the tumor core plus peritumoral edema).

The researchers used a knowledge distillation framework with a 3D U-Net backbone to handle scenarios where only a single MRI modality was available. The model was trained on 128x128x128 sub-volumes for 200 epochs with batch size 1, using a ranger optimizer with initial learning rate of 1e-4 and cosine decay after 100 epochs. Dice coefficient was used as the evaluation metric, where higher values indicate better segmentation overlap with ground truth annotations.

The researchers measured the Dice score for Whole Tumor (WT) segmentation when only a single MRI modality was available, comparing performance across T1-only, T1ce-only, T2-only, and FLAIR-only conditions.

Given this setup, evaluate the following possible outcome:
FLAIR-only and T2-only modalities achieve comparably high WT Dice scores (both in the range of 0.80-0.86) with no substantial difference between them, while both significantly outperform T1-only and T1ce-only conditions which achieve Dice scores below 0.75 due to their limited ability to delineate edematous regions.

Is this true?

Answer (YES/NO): NO